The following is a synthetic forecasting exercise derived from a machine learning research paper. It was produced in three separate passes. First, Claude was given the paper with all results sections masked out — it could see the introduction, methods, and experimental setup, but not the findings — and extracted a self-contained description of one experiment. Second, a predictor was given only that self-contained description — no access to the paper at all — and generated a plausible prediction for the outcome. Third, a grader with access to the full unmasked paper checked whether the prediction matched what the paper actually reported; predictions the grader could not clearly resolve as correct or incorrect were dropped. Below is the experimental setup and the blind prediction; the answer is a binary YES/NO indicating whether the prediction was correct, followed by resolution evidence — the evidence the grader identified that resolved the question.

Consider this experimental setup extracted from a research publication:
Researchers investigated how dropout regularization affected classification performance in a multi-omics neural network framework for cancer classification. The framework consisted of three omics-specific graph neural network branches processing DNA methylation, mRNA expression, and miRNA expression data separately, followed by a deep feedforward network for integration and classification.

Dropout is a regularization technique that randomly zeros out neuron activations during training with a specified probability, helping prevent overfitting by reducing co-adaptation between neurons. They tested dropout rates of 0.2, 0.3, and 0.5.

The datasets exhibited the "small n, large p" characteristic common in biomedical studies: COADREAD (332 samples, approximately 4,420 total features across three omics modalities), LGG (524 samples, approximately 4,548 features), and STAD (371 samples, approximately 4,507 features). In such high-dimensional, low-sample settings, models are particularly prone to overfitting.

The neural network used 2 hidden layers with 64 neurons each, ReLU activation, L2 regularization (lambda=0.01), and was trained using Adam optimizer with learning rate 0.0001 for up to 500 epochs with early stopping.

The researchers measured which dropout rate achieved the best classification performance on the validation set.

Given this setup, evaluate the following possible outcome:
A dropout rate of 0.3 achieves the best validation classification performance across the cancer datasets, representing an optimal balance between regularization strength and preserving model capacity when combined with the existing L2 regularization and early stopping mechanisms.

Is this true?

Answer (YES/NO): NO